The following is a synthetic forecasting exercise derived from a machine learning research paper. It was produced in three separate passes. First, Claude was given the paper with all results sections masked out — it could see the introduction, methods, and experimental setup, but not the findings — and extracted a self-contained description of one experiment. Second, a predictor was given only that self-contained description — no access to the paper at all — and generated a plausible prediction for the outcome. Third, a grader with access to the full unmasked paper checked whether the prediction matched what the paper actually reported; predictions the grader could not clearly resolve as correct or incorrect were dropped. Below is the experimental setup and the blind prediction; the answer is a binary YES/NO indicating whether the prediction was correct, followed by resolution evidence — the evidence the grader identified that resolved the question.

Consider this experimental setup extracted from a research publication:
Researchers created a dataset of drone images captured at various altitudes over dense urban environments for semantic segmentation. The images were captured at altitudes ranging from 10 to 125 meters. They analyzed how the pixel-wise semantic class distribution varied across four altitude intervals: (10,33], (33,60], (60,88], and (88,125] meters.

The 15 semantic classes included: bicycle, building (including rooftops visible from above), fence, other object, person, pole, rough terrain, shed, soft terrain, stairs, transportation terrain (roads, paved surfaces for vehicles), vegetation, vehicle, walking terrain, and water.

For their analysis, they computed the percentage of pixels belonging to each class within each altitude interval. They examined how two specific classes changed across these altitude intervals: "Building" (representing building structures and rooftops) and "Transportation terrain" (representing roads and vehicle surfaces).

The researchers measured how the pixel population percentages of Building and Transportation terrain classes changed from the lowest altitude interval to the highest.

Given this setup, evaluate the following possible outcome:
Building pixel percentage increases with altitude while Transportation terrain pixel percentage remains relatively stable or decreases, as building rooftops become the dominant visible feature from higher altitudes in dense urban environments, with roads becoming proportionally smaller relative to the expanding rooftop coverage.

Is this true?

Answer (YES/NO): YES